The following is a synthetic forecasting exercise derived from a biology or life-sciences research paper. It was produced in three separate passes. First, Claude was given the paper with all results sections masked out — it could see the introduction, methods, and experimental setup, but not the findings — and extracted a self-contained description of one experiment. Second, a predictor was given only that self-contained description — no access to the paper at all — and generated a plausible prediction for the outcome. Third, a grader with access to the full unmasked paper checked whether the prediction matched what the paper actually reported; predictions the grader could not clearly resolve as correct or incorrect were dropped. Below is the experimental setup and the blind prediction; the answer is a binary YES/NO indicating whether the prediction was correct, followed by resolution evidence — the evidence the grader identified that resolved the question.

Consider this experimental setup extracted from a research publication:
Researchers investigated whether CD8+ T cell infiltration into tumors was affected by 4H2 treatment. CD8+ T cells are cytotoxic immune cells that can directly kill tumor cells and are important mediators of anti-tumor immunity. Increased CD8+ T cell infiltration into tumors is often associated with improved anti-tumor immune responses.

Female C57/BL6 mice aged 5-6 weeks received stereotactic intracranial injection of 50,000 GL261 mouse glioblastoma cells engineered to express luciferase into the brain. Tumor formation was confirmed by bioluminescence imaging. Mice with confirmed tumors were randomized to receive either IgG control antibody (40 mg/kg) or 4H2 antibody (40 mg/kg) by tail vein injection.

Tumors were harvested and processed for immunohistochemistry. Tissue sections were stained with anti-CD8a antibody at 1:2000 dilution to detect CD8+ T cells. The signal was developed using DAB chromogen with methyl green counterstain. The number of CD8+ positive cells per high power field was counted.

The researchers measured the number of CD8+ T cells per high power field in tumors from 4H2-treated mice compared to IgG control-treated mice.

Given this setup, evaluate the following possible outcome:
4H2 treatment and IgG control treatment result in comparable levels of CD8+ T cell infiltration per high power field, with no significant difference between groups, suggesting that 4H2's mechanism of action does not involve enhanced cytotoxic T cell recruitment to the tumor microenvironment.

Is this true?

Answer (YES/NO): NO